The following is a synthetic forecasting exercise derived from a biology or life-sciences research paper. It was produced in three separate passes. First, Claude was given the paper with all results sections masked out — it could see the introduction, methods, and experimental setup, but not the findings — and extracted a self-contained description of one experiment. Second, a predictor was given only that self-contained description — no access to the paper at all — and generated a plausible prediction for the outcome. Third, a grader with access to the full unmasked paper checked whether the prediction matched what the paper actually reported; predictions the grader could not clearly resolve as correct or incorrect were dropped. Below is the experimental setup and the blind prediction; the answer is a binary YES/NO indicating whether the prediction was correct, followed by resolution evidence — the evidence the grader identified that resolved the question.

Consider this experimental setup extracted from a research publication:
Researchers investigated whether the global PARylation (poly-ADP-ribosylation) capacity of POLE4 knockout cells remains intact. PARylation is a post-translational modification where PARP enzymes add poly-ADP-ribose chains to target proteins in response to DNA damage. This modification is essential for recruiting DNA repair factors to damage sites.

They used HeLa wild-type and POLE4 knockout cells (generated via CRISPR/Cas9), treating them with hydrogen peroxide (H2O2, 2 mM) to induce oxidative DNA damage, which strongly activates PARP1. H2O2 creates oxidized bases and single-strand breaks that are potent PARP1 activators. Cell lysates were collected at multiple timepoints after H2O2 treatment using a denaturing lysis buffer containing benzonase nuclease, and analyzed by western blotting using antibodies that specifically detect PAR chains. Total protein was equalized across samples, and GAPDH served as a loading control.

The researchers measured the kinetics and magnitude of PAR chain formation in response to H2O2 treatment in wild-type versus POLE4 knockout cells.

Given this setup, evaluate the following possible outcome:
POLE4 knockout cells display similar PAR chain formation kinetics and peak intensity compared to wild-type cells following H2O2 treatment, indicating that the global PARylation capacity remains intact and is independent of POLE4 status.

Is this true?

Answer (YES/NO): YES